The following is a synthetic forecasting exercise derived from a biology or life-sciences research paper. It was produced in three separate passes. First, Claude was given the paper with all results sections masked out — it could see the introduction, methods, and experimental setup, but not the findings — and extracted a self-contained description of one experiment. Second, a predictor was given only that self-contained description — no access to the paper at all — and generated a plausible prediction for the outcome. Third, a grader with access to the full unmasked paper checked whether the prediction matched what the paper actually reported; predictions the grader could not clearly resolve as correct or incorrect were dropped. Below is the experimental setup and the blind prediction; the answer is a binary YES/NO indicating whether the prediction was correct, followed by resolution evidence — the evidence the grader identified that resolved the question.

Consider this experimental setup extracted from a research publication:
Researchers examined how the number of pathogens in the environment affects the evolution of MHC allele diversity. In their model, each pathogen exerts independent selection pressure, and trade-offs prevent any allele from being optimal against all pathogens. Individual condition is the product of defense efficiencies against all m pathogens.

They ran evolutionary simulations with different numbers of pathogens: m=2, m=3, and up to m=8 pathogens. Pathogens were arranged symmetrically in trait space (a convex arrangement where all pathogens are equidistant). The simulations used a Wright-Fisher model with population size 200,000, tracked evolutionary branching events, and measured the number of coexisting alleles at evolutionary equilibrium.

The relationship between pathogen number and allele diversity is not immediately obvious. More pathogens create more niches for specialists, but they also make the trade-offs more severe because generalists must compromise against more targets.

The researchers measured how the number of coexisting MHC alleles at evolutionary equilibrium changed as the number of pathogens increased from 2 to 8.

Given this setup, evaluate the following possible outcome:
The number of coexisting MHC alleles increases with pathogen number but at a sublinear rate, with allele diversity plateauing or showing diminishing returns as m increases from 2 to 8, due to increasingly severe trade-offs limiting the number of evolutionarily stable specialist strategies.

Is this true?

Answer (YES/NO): NO